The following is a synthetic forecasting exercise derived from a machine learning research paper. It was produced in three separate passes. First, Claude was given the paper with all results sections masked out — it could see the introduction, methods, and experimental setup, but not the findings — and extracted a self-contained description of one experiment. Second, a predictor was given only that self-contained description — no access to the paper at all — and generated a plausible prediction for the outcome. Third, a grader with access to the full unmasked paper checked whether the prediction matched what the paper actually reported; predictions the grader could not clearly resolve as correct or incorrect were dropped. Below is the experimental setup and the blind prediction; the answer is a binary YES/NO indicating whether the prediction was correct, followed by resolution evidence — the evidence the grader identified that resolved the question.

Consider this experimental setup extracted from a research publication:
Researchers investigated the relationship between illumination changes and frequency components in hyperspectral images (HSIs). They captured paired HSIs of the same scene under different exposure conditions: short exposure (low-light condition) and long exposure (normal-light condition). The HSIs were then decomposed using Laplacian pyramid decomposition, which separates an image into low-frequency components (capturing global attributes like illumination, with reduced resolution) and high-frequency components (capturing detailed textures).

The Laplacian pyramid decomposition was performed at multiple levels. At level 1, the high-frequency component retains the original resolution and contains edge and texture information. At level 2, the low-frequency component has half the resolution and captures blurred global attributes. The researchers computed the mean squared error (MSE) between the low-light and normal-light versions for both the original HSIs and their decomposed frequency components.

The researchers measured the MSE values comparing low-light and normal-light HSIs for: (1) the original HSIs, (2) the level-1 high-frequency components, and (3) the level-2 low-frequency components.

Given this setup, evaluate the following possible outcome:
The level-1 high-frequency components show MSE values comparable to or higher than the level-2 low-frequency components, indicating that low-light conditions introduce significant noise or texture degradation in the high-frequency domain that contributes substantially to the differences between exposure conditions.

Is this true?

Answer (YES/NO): NO